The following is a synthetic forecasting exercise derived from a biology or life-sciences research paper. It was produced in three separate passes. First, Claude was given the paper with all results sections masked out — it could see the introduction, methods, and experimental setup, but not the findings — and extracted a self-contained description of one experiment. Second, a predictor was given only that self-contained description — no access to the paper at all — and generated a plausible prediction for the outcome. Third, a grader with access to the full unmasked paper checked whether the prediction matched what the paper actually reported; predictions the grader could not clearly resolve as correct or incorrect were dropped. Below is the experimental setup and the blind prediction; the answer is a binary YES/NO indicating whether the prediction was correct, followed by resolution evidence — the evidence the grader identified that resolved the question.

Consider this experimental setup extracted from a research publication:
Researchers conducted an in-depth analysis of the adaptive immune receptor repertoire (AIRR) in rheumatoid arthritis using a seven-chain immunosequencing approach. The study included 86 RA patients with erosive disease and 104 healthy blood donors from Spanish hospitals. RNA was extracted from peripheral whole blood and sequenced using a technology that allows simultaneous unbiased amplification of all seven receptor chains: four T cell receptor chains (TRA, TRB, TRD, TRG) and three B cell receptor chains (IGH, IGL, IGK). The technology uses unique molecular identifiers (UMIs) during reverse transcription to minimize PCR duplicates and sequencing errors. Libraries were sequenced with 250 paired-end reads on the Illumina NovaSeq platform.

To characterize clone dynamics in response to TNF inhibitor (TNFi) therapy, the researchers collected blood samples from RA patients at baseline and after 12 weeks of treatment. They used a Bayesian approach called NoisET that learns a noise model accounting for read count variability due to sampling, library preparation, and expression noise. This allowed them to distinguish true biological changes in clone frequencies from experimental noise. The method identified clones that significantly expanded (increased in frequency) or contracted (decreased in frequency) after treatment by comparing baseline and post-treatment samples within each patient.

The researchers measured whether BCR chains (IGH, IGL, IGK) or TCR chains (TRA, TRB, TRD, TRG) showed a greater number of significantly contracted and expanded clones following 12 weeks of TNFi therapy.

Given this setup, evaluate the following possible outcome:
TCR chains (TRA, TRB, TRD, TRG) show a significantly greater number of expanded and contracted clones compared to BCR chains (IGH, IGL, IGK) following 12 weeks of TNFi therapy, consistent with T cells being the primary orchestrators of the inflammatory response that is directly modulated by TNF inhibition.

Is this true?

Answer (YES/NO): NO